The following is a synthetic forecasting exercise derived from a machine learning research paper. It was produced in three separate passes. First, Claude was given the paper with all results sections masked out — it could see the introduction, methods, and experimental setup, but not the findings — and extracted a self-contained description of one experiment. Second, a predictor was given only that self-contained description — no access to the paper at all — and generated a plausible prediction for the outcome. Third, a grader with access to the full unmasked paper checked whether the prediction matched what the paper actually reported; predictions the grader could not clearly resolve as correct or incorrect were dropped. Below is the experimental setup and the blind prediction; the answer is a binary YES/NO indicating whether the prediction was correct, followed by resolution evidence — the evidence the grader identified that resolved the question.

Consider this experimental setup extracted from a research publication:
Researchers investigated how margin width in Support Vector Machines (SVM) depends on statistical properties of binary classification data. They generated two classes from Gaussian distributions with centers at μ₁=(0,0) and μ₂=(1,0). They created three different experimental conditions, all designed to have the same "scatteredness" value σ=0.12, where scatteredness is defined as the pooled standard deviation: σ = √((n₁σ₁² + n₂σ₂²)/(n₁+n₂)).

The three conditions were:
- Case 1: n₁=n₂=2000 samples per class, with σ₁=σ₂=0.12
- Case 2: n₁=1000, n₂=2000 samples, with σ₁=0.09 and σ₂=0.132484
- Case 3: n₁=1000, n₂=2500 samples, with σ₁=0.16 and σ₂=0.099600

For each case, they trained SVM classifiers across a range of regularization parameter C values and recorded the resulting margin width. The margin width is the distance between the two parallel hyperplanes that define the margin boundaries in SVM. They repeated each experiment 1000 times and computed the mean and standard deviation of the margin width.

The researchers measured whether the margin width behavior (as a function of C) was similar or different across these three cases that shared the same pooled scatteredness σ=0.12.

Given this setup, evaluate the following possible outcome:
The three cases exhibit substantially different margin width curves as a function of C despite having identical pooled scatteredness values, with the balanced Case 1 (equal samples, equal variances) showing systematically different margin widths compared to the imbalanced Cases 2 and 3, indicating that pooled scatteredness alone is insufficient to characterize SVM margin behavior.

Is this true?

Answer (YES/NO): NO